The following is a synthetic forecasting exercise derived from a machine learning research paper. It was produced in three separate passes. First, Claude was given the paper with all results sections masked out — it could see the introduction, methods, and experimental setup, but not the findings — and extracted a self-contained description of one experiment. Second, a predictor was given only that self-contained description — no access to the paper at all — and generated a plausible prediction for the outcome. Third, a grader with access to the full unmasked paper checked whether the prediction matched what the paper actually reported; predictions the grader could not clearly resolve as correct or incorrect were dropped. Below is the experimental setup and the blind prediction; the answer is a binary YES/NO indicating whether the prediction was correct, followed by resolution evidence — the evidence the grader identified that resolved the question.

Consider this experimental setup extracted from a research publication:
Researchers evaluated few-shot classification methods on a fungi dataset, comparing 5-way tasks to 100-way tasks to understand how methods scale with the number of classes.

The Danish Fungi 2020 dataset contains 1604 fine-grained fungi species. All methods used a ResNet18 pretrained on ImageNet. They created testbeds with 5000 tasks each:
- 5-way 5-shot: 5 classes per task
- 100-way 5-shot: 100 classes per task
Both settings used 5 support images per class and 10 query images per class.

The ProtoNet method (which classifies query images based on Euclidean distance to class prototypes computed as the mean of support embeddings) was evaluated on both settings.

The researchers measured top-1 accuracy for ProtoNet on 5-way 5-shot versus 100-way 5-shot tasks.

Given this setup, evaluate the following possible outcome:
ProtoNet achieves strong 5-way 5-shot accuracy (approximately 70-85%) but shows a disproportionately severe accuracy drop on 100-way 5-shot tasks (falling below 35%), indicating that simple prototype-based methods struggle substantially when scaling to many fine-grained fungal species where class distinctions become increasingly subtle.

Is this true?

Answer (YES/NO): NO